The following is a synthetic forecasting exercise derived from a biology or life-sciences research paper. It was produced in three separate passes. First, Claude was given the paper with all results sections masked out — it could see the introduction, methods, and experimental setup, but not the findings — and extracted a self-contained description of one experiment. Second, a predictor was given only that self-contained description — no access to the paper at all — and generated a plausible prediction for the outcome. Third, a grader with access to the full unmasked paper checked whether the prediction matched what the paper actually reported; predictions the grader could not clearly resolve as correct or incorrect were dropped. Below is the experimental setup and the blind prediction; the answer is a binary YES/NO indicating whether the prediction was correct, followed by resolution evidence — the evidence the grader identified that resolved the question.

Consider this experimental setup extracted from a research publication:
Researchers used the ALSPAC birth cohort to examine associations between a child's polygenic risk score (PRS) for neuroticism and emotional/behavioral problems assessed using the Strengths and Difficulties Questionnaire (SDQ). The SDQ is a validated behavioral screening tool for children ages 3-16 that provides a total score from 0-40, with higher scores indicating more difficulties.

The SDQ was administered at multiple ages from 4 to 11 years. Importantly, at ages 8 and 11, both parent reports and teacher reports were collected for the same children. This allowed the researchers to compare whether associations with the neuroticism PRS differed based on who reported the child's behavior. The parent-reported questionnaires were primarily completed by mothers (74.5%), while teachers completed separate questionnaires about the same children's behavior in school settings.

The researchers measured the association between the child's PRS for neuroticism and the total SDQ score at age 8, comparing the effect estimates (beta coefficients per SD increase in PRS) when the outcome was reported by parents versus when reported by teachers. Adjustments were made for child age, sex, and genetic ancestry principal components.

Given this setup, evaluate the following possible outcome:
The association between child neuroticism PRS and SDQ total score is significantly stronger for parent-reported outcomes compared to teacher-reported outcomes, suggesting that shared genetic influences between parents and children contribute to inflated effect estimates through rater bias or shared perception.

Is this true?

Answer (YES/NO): NO